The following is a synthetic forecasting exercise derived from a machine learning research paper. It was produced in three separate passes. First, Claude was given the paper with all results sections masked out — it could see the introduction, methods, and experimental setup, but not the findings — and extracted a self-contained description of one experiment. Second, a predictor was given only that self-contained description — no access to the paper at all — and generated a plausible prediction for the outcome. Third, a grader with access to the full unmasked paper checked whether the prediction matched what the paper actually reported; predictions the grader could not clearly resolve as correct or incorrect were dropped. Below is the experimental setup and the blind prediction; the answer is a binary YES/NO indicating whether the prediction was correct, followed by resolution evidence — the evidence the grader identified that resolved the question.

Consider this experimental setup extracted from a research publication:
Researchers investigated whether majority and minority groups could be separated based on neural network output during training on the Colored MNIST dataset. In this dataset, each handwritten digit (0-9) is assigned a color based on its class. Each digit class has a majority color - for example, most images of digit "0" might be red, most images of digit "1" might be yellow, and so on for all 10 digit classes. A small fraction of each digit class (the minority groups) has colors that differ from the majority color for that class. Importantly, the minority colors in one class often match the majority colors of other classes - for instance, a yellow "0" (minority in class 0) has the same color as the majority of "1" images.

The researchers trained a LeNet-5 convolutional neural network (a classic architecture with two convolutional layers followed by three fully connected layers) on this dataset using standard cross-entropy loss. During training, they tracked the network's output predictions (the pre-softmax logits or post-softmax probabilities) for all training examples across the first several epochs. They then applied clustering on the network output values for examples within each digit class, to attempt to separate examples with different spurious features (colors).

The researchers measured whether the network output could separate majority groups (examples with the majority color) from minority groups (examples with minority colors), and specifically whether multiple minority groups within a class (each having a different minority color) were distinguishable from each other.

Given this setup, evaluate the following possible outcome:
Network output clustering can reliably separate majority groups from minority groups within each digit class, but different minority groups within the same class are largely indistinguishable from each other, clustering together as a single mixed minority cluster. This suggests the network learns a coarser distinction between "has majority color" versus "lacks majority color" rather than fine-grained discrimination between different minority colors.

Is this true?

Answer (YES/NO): NO